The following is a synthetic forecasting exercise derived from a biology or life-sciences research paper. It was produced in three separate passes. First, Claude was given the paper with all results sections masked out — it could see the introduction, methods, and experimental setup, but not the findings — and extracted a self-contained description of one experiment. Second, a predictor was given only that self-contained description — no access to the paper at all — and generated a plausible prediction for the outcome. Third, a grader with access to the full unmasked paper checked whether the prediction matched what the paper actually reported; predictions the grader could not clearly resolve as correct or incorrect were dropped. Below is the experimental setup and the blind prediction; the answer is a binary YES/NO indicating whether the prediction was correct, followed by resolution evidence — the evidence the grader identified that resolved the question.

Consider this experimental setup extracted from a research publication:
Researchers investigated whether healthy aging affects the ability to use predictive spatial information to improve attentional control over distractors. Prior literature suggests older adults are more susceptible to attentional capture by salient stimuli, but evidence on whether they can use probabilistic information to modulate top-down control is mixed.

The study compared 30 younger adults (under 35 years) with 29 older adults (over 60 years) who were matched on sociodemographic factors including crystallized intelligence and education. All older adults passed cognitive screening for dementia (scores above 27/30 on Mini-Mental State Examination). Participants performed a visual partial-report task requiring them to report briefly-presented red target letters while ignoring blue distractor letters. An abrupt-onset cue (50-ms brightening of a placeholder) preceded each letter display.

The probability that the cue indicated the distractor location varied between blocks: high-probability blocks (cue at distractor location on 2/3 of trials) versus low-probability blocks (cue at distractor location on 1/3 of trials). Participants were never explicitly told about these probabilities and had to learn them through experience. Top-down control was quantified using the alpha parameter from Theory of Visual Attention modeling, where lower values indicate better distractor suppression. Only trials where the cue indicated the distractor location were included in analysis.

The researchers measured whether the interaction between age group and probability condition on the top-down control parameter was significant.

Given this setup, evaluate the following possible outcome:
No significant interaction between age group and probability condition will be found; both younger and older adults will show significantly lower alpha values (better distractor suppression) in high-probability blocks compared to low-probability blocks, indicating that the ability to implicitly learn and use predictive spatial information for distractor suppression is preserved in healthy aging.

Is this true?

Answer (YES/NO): YES